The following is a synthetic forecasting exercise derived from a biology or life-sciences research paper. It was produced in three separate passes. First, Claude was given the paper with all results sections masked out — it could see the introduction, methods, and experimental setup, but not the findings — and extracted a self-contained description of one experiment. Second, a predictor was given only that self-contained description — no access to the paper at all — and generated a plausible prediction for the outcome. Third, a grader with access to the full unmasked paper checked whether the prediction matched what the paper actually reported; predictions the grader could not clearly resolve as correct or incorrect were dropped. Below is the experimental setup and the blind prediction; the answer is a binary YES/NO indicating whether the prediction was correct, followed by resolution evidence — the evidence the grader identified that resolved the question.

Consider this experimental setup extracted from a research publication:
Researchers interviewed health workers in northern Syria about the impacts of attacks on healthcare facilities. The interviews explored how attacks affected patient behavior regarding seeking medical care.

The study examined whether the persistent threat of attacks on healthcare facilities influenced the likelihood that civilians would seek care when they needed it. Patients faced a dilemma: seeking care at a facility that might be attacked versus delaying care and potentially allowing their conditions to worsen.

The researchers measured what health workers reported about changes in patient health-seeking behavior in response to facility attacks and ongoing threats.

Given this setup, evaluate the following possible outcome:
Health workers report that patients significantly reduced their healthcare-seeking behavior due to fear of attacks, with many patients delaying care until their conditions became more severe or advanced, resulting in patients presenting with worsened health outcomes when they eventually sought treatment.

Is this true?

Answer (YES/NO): YES